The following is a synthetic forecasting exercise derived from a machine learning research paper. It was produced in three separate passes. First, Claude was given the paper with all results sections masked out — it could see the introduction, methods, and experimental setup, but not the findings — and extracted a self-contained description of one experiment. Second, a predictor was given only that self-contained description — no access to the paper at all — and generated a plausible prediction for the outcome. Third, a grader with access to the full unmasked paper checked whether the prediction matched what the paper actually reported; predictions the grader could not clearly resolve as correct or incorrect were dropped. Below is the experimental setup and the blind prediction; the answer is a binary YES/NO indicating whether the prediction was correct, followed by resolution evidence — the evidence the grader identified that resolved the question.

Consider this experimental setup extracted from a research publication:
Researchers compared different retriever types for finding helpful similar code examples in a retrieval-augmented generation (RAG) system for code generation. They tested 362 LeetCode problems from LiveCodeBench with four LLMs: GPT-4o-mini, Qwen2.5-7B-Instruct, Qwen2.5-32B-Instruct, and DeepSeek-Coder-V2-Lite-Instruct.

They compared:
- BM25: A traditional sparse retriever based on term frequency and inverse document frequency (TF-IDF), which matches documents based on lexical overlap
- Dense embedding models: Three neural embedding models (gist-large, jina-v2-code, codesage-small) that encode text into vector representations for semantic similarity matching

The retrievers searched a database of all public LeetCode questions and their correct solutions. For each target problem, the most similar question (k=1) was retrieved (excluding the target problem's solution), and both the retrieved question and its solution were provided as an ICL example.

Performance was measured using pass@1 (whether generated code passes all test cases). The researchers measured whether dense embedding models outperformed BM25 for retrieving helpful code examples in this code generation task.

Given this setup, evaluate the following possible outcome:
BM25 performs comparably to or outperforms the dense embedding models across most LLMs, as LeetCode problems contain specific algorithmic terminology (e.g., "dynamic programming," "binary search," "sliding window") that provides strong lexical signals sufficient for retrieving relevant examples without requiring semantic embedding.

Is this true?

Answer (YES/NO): NO